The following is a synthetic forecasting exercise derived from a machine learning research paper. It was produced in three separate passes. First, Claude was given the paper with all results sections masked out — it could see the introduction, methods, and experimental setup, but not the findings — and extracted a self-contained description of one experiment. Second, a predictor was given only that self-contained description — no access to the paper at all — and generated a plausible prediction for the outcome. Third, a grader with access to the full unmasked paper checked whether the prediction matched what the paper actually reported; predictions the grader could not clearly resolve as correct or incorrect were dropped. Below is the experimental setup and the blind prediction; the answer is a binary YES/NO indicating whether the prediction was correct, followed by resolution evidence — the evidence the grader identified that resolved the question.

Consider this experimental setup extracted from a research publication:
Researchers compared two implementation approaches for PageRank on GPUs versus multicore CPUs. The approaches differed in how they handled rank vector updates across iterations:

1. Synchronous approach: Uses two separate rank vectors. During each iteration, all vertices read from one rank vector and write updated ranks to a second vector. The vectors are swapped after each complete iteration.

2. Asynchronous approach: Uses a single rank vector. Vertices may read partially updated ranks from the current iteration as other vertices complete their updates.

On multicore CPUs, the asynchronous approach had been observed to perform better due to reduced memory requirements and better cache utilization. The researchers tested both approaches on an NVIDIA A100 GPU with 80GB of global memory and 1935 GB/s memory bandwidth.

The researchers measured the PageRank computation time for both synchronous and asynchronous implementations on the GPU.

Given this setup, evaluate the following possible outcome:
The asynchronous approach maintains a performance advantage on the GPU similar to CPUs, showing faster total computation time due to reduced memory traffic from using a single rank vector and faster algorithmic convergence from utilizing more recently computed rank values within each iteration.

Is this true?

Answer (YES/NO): NO